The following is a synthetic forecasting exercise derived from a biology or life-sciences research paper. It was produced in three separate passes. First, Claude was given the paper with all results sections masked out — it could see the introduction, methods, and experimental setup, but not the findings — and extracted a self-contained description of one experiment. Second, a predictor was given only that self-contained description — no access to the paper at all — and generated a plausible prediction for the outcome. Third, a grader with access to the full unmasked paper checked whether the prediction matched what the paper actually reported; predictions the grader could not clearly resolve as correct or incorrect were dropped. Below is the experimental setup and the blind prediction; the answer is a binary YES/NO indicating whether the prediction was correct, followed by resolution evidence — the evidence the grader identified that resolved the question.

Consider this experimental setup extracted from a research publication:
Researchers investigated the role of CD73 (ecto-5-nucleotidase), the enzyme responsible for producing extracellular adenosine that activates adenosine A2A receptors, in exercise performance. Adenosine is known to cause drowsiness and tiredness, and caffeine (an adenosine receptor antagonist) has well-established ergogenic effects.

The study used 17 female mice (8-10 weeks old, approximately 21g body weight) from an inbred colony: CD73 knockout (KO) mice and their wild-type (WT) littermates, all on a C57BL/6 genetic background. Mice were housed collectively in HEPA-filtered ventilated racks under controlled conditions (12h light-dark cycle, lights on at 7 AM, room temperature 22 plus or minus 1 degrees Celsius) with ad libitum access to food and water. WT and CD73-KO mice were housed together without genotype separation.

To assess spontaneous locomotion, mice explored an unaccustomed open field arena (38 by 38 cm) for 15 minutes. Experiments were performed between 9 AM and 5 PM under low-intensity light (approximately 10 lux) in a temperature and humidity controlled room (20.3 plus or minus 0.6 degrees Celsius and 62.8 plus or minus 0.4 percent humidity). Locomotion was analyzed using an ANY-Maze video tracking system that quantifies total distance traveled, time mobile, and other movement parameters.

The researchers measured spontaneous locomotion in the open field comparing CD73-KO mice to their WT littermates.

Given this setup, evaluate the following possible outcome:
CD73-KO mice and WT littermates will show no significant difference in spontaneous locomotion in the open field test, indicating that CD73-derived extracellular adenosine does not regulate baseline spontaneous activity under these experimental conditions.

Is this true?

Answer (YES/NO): YES